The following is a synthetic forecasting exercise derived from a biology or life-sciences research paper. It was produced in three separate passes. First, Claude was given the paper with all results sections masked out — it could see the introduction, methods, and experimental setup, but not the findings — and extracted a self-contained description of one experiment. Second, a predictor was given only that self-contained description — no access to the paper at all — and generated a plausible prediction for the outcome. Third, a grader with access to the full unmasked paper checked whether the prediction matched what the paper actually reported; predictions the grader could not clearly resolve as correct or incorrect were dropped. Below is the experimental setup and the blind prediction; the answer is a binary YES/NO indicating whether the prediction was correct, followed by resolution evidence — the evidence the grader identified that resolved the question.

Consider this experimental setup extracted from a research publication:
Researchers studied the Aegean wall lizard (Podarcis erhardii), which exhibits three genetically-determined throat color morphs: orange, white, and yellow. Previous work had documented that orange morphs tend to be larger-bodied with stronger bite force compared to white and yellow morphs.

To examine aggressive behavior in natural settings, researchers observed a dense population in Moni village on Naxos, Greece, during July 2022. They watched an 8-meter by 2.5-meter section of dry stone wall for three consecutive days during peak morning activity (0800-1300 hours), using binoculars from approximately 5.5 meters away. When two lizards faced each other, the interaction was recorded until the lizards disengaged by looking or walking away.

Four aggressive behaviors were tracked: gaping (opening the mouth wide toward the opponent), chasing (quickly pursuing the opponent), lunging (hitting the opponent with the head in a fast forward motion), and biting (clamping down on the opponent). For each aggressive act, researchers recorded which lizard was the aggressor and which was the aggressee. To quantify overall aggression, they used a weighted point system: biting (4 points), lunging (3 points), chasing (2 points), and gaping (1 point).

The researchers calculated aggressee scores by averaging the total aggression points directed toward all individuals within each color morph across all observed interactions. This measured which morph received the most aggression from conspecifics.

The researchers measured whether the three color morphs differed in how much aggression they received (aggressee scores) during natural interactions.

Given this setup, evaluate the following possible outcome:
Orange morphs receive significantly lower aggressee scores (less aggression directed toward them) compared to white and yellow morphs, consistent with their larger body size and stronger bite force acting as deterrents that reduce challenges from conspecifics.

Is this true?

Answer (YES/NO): NO